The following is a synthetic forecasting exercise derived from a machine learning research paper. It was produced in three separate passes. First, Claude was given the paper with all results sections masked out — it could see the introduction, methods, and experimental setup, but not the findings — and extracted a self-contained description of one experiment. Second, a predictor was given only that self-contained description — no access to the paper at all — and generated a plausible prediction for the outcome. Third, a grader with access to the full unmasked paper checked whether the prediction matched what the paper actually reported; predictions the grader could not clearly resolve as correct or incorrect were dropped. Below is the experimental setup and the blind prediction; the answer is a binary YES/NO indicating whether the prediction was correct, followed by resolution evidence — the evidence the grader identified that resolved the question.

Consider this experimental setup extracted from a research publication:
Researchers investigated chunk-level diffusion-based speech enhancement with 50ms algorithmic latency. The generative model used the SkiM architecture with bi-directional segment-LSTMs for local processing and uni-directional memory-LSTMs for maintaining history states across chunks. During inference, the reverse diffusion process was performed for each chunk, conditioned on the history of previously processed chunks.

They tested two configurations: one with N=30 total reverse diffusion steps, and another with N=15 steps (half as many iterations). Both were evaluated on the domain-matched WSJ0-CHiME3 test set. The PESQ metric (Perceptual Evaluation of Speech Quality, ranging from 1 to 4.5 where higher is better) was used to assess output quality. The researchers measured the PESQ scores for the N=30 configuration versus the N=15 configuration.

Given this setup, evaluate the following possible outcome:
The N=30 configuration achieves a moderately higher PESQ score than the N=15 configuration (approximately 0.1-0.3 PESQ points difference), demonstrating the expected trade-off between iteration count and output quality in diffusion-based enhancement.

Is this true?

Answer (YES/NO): NO